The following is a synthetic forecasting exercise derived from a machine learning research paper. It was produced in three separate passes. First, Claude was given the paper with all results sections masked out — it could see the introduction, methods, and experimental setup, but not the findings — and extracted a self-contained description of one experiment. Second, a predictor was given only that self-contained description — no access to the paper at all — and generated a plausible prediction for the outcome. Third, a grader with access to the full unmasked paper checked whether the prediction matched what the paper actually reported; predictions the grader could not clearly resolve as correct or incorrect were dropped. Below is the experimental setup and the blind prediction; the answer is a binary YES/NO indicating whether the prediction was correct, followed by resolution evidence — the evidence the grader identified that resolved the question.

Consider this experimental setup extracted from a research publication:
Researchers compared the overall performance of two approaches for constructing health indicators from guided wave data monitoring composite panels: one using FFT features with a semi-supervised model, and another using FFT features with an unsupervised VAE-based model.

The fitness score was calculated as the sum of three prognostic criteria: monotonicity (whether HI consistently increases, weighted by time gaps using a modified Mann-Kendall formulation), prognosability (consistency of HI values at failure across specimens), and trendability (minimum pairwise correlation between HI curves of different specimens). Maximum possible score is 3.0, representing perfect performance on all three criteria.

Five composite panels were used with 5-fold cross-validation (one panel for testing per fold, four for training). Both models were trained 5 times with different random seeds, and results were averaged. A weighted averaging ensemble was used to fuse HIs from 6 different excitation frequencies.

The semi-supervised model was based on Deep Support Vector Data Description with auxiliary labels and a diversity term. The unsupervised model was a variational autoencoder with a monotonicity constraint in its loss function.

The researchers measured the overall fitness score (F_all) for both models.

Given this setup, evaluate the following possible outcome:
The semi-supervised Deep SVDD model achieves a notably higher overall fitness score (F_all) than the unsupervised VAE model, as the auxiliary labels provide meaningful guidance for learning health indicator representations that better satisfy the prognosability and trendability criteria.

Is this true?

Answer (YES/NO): NO